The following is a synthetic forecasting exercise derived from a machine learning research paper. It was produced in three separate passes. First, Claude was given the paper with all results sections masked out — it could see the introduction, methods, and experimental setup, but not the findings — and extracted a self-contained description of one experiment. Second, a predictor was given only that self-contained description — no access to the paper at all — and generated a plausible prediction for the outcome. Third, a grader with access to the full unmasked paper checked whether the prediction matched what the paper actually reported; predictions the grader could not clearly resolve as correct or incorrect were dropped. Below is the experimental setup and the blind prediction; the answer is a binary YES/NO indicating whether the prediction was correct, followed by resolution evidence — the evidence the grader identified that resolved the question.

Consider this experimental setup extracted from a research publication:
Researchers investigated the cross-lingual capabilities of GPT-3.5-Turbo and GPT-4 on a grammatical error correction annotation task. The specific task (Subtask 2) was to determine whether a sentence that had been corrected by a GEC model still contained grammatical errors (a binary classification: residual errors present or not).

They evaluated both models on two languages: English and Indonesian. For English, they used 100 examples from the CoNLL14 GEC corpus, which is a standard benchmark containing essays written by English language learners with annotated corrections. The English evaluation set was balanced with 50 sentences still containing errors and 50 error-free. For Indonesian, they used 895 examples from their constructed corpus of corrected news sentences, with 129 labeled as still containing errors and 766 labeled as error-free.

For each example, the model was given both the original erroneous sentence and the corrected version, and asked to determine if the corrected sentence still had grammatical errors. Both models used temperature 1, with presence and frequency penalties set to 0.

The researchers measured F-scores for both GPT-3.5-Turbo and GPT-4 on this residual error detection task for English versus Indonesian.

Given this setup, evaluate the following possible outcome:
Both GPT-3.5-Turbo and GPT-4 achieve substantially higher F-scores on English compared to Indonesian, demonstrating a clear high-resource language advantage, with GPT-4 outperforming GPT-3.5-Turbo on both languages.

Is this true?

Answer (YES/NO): NO